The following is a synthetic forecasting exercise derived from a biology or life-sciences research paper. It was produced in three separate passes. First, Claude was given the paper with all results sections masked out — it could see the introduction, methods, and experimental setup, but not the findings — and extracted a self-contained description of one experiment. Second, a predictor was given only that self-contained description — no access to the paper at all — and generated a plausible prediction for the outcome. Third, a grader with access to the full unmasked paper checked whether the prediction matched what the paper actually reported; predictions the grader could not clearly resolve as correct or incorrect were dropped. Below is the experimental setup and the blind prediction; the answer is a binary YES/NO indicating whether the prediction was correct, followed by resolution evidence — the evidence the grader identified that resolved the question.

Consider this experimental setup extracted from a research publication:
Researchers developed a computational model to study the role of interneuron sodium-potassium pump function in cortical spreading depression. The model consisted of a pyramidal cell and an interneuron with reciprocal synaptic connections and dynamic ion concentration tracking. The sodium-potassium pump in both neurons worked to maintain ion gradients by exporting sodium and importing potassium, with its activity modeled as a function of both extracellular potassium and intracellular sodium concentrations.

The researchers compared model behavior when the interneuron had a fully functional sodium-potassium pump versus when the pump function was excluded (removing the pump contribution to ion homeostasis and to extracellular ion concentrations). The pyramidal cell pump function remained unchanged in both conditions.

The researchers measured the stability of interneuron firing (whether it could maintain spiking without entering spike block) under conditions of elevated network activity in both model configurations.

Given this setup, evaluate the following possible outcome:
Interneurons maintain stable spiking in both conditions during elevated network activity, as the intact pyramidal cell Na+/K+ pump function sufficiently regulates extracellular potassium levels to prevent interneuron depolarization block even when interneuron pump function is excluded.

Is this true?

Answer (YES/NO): NO